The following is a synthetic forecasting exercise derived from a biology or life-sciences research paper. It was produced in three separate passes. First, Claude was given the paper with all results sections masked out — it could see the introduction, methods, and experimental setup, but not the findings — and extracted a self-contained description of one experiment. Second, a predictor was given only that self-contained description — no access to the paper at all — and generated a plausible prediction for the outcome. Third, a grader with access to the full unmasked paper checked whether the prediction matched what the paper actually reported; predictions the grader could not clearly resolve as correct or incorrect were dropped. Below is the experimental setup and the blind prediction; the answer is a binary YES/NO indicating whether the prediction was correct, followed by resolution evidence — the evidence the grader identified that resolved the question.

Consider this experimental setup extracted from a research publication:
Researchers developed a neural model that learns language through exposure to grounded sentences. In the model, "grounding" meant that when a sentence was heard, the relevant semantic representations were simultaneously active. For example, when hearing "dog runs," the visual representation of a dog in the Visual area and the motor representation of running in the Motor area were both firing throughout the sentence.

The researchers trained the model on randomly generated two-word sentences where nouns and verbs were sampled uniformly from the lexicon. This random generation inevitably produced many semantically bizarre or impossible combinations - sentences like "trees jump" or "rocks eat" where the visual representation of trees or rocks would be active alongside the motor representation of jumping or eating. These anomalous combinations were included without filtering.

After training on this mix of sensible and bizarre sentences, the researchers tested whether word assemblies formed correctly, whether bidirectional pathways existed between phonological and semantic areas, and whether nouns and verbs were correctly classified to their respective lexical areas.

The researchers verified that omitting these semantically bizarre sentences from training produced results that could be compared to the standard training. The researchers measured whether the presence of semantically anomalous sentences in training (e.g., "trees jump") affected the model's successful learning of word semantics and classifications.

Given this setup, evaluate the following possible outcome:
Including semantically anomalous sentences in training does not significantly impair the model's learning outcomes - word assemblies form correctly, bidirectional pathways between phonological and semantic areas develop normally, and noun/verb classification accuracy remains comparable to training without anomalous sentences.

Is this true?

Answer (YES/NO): YES